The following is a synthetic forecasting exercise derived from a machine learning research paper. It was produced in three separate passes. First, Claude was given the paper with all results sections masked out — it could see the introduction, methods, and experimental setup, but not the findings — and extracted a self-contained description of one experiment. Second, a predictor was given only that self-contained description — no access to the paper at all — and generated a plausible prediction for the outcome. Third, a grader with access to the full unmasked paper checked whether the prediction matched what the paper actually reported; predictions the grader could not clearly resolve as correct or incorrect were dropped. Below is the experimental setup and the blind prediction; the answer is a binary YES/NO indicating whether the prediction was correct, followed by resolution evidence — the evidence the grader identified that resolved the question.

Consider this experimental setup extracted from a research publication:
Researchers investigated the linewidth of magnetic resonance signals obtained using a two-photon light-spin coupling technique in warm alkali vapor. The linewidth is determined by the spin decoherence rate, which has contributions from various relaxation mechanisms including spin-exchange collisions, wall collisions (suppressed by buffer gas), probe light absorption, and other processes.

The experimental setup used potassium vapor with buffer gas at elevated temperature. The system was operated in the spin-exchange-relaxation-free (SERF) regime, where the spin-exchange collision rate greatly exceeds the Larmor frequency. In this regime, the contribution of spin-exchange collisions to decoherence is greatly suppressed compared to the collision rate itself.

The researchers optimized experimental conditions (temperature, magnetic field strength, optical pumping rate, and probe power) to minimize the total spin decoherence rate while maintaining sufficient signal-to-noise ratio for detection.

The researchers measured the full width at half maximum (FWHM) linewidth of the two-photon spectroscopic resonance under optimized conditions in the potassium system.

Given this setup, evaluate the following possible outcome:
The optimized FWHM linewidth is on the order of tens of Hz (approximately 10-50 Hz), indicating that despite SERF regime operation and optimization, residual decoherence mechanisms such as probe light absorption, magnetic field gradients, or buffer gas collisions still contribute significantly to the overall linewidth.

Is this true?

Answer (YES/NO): YES